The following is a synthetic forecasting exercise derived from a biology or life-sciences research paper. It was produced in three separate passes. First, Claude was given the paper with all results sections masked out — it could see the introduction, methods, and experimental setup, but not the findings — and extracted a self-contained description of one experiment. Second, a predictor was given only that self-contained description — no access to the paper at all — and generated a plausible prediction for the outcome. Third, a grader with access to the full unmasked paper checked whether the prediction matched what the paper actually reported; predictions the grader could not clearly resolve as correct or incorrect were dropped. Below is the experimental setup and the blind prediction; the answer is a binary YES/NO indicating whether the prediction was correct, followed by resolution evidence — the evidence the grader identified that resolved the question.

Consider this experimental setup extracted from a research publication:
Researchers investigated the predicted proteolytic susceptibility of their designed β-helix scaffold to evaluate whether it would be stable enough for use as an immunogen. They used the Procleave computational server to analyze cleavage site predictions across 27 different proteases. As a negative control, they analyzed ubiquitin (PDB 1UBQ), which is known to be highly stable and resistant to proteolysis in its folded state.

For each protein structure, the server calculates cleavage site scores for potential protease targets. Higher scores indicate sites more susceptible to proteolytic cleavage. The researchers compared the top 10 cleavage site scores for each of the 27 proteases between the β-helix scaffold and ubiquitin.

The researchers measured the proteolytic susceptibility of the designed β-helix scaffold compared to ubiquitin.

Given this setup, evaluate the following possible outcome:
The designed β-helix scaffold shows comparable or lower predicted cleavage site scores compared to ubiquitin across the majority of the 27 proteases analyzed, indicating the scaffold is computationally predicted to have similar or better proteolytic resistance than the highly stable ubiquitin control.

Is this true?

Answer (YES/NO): YES